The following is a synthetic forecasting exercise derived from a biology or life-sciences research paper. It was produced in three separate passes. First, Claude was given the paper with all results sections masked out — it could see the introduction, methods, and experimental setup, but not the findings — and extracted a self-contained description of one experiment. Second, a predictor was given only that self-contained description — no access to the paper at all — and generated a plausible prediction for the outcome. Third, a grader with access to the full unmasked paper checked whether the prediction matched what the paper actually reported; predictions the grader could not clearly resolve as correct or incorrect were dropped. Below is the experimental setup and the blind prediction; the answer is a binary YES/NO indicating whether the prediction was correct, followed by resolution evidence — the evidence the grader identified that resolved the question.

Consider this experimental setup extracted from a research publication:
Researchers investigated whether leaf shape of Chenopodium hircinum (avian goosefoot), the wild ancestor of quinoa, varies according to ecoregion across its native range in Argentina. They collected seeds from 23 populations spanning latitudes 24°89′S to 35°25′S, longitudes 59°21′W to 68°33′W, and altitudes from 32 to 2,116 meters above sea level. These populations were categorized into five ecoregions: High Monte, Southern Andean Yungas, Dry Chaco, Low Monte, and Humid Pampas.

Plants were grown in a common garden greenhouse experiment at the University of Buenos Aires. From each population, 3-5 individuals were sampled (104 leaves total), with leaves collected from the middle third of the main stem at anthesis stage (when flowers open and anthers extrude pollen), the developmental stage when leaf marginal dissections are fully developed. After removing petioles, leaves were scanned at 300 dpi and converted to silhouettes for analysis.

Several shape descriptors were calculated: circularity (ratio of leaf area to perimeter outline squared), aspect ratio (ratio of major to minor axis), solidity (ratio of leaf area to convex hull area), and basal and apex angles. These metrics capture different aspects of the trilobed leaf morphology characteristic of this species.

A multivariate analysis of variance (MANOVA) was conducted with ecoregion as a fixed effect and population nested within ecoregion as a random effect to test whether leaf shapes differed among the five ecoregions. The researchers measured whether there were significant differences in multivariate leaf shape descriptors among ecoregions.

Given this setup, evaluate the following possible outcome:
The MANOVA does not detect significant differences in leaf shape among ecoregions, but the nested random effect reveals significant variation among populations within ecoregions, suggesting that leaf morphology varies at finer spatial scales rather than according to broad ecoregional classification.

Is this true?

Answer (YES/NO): YES